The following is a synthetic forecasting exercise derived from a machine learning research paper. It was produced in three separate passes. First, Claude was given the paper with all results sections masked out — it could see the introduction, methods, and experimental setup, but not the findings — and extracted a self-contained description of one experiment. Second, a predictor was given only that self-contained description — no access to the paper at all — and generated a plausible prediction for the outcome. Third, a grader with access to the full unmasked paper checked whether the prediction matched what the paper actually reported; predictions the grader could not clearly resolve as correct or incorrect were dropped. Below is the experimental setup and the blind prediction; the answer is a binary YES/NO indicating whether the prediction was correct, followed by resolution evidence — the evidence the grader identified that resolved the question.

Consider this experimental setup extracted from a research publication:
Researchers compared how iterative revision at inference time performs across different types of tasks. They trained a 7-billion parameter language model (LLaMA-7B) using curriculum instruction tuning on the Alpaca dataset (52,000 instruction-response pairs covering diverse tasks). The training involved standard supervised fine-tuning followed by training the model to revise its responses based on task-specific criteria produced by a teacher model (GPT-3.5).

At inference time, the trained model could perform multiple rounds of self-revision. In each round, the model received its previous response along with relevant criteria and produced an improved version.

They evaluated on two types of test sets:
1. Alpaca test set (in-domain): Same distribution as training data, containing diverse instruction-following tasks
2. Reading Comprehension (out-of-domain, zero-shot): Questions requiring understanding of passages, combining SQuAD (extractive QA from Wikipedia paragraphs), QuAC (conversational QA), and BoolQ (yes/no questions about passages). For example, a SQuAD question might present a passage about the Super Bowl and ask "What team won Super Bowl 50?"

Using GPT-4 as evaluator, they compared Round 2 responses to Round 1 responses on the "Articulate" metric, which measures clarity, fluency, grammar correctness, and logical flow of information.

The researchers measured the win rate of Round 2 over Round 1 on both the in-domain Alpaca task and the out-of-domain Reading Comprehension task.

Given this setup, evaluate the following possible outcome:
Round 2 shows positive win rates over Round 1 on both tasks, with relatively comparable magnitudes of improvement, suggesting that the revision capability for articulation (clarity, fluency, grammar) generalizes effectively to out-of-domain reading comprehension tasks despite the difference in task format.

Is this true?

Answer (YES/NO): YES